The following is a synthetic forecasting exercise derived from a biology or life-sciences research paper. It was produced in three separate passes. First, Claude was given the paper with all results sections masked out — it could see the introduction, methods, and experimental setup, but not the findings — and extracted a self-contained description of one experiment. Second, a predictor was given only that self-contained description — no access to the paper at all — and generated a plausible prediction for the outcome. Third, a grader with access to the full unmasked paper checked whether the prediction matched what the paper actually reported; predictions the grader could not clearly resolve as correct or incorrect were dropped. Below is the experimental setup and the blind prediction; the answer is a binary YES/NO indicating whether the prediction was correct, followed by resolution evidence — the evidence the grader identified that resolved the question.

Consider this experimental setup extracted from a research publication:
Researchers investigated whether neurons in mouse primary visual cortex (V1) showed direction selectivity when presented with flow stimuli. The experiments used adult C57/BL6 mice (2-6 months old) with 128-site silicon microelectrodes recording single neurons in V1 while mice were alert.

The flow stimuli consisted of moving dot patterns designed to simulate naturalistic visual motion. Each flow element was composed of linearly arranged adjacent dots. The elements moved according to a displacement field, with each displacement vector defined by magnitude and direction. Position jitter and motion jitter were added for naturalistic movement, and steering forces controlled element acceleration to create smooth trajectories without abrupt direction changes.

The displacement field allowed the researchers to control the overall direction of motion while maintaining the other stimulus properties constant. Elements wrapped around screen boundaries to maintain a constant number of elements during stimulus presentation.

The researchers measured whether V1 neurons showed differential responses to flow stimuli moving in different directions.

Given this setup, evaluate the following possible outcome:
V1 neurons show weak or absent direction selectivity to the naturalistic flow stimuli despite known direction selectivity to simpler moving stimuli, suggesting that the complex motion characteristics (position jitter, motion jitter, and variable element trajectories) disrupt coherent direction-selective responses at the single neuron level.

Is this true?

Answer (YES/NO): NO